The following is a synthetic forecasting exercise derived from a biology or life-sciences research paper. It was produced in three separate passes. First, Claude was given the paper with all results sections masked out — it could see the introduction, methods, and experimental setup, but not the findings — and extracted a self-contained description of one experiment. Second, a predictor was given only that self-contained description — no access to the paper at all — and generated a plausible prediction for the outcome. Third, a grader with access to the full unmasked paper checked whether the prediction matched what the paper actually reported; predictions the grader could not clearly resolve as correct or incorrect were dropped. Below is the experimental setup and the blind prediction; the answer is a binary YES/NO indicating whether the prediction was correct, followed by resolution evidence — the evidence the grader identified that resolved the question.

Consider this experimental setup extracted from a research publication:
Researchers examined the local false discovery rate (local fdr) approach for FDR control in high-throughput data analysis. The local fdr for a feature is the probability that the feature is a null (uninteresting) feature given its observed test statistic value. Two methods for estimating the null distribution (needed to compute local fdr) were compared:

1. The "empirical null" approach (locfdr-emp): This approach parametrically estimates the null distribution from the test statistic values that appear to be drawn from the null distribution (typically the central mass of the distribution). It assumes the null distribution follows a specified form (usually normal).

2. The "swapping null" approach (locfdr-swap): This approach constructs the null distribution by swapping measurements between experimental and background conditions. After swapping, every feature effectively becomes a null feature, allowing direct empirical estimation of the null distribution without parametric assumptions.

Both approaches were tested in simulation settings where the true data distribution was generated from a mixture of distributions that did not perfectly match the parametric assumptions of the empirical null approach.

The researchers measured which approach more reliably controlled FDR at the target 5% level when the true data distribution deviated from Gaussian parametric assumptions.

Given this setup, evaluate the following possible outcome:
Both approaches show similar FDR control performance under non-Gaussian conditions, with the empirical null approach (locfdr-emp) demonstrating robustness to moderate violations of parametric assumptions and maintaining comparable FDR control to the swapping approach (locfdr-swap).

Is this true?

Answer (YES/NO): YES